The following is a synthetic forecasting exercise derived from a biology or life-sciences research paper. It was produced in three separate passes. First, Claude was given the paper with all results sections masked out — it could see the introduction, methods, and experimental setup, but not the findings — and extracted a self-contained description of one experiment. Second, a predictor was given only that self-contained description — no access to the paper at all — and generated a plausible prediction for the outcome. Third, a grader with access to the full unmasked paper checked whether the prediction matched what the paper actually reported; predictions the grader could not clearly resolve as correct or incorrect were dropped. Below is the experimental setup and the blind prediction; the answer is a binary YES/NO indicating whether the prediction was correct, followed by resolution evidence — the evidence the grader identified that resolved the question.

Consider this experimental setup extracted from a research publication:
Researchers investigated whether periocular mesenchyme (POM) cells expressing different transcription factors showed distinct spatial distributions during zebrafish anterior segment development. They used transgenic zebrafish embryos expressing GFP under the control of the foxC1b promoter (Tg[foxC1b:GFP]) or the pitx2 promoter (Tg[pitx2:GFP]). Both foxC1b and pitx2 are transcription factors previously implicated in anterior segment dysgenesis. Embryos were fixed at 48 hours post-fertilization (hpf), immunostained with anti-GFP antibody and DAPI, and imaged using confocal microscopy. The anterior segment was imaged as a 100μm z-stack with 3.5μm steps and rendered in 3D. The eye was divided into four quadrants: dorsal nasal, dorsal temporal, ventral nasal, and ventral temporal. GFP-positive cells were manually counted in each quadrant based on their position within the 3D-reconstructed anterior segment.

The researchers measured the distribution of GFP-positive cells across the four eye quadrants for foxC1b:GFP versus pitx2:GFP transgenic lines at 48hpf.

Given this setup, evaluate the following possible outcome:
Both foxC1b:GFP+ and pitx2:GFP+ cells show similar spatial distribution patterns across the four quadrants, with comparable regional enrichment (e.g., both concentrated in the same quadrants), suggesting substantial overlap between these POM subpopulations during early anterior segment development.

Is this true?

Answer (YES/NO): NO